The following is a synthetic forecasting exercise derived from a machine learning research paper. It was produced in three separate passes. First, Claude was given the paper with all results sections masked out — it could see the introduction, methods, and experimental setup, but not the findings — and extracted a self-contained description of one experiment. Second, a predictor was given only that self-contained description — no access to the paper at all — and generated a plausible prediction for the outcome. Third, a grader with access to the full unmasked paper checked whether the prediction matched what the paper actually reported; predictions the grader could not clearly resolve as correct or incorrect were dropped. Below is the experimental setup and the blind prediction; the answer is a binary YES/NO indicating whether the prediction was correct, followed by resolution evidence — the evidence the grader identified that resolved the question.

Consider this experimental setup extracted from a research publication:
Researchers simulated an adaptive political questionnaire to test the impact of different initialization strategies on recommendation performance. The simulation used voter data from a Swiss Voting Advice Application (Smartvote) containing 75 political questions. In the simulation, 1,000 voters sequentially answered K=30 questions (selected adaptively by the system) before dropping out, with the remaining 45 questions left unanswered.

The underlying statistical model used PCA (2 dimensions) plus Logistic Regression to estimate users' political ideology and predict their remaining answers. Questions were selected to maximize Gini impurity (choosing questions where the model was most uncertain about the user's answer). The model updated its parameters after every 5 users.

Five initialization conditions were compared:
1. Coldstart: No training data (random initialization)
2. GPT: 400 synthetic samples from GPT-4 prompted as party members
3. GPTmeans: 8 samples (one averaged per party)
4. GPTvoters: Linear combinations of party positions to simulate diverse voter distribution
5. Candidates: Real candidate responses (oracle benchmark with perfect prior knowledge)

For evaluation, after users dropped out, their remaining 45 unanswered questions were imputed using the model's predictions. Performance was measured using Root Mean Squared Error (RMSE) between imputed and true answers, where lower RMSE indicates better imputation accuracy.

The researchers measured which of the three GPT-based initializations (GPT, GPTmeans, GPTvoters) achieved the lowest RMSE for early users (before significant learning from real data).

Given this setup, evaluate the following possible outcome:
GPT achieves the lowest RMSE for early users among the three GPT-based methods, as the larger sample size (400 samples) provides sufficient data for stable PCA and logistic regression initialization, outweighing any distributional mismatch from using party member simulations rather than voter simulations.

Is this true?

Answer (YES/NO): NO